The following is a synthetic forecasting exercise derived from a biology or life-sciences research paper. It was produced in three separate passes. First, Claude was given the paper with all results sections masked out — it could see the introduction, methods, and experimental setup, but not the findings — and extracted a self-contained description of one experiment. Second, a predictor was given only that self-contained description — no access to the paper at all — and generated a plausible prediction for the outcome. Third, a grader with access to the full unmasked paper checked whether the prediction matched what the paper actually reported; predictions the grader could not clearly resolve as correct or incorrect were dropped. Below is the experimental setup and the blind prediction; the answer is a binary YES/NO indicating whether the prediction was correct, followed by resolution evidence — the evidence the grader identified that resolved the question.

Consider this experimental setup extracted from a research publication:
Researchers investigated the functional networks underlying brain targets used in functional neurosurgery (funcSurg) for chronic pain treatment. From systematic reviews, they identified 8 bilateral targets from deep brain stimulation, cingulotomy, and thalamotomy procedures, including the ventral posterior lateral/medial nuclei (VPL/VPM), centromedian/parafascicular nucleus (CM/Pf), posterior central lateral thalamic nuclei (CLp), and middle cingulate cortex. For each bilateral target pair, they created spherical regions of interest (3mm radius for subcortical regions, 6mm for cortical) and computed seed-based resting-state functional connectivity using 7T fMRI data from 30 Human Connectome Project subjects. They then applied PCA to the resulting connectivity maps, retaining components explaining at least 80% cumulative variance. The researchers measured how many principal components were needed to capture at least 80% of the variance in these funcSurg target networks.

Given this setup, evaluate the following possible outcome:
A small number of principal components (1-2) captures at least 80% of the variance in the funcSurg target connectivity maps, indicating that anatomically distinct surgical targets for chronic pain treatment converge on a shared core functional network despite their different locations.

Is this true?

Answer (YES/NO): NO